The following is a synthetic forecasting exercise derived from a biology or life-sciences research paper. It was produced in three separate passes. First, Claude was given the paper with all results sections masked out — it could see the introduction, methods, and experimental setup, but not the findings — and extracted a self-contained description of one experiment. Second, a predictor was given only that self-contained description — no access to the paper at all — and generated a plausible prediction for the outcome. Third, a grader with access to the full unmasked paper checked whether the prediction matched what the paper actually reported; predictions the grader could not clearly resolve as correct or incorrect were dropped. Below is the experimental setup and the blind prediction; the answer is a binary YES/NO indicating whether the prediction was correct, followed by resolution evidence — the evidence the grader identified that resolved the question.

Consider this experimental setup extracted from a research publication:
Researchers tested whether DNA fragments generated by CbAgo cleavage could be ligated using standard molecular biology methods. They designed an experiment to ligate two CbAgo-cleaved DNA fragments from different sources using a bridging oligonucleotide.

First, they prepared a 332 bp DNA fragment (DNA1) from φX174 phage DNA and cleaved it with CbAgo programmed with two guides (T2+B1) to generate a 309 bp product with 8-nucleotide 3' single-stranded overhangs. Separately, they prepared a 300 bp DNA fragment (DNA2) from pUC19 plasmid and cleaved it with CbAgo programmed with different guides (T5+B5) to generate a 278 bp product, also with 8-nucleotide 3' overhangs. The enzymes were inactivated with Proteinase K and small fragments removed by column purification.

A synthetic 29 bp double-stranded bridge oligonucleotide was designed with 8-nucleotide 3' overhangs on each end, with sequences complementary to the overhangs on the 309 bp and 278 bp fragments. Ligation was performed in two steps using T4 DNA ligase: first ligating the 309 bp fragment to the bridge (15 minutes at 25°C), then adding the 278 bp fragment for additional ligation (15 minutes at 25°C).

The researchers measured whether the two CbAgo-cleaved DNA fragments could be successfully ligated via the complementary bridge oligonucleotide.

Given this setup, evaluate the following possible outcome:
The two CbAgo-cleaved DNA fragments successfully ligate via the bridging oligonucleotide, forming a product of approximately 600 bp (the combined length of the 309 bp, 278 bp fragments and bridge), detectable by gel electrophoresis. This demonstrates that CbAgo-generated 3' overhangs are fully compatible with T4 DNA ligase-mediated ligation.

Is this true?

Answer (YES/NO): YES